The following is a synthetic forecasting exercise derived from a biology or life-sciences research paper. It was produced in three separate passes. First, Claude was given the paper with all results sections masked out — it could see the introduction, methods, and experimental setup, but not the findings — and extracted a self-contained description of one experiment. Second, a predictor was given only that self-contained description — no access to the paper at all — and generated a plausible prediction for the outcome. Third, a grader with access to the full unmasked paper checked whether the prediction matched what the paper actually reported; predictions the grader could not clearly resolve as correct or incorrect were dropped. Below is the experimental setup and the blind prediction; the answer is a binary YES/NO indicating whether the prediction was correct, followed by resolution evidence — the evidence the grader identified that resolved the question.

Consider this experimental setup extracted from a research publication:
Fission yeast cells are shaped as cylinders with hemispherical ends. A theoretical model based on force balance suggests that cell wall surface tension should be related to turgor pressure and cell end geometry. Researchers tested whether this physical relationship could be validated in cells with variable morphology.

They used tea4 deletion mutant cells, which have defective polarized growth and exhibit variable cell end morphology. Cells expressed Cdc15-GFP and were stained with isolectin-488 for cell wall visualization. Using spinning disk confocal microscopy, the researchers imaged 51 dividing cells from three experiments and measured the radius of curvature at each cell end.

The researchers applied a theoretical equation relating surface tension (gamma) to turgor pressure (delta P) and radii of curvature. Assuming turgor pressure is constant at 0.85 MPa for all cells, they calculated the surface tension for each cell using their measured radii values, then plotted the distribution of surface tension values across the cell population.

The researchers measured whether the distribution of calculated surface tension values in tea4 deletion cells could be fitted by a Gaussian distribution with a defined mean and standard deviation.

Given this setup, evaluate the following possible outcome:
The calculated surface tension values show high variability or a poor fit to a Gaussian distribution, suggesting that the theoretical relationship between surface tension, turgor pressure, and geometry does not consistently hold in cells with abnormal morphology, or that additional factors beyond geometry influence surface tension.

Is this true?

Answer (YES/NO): NO